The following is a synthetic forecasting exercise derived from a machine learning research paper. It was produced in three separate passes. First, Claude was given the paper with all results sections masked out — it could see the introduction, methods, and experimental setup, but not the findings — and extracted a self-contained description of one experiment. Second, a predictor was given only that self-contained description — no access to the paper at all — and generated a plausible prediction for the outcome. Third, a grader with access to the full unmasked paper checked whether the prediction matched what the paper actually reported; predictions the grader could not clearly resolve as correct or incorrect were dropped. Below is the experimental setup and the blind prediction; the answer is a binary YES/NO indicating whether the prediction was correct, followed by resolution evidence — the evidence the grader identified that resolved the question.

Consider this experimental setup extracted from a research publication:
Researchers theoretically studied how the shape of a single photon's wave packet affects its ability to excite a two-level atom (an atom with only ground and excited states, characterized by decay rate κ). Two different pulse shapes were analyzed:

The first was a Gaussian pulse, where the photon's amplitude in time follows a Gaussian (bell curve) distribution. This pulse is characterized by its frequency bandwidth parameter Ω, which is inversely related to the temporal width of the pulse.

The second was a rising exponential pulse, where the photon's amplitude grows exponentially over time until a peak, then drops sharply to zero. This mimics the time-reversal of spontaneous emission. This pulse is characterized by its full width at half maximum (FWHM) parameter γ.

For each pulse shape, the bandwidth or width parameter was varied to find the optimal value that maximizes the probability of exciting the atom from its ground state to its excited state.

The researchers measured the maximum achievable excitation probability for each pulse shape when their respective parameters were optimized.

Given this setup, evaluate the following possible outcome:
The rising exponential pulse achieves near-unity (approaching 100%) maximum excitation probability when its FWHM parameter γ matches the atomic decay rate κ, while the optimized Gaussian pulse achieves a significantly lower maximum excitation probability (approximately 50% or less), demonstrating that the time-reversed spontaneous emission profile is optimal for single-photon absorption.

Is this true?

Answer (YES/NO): NO